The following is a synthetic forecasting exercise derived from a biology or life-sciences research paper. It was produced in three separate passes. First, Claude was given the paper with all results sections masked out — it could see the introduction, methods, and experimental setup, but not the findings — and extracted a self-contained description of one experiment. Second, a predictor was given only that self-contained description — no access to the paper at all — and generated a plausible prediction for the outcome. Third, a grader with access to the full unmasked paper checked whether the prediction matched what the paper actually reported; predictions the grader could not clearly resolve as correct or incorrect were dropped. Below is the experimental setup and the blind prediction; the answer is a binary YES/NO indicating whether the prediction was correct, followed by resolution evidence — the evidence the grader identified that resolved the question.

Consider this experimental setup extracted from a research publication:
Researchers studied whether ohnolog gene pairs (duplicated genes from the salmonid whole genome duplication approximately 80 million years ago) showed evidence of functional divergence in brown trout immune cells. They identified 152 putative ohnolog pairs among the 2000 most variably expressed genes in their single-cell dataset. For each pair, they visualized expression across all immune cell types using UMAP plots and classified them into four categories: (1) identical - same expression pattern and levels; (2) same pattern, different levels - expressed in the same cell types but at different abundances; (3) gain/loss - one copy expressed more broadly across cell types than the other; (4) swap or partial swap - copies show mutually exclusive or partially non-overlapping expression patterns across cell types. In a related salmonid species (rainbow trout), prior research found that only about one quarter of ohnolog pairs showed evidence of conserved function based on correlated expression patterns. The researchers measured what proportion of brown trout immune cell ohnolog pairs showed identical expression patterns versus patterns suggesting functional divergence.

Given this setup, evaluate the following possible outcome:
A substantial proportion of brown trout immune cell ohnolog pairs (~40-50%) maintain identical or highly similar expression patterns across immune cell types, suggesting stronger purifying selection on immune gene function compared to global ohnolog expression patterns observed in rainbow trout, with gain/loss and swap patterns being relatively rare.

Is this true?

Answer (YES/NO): NO